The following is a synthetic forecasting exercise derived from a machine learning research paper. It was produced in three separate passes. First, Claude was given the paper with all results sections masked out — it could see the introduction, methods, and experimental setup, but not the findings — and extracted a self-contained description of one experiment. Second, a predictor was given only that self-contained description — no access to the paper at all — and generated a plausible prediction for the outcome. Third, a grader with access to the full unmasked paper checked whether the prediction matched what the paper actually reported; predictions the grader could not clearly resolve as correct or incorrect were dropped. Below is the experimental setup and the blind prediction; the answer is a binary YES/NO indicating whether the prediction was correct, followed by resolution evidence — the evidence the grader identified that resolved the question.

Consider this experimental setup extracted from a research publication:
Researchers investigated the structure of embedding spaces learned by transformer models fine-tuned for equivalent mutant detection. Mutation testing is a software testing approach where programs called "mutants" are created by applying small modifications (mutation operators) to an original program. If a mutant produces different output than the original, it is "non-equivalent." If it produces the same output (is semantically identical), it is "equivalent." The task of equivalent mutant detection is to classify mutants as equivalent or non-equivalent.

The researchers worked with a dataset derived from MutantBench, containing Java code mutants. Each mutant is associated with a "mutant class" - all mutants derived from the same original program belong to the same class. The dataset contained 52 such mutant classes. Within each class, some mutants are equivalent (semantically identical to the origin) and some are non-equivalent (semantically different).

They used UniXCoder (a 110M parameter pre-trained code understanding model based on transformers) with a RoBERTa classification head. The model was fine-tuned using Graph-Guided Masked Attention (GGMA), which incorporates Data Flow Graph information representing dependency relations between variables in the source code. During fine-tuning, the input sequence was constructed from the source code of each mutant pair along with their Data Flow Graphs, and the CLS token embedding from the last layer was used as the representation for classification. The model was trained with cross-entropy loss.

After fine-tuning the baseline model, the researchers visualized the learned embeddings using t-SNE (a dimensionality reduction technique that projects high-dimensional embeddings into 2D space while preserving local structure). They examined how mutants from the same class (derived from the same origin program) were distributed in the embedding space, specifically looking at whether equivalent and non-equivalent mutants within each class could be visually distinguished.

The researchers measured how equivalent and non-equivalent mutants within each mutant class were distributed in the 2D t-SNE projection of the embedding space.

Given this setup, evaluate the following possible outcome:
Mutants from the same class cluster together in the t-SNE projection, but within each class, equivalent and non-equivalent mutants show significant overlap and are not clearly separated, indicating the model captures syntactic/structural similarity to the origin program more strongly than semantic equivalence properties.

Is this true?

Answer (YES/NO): YES